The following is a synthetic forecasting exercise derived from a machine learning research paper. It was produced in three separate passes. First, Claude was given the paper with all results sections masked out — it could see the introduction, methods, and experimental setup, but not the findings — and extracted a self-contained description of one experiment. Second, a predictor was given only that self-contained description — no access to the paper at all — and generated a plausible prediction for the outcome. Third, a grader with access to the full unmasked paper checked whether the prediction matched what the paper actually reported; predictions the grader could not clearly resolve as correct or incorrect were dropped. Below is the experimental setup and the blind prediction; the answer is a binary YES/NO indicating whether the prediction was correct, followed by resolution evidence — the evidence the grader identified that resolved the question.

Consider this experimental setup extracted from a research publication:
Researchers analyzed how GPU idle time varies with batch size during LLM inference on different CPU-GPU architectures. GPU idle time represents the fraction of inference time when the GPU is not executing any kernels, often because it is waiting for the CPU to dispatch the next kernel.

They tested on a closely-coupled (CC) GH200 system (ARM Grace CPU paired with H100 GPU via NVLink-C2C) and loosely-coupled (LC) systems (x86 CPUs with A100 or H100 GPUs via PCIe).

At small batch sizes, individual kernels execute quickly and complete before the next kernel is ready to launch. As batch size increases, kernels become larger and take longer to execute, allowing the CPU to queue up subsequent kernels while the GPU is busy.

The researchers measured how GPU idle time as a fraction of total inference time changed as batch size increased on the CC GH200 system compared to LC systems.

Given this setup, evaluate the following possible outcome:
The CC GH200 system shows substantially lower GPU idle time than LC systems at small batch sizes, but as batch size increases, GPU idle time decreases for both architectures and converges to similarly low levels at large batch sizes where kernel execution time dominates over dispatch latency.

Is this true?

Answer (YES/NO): NO